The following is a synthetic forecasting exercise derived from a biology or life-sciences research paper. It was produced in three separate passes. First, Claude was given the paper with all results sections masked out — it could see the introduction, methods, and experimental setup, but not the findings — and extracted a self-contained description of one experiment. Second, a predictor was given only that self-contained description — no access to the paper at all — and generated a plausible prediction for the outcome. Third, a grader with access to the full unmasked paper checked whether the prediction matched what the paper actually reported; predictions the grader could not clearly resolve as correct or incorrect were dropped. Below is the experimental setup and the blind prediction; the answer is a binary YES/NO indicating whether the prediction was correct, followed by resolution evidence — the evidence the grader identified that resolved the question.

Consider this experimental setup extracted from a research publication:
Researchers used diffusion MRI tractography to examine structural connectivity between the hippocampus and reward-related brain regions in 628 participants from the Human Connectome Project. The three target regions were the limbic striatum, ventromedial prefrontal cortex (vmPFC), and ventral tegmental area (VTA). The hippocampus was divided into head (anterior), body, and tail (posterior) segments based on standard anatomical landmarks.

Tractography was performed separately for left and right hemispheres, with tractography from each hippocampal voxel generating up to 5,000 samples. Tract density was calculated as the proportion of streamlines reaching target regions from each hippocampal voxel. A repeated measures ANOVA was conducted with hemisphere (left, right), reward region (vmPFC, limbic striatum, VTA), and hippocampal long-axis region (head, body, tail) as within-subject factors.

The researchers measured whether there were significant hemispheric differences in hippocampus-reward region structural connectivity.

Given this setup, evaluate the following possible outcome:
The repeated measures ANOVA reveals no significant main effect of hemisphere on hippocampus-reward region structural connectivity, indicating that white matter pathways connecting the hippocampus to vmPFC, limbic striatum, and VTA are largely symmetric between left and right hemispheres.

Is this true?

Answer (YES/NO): NO